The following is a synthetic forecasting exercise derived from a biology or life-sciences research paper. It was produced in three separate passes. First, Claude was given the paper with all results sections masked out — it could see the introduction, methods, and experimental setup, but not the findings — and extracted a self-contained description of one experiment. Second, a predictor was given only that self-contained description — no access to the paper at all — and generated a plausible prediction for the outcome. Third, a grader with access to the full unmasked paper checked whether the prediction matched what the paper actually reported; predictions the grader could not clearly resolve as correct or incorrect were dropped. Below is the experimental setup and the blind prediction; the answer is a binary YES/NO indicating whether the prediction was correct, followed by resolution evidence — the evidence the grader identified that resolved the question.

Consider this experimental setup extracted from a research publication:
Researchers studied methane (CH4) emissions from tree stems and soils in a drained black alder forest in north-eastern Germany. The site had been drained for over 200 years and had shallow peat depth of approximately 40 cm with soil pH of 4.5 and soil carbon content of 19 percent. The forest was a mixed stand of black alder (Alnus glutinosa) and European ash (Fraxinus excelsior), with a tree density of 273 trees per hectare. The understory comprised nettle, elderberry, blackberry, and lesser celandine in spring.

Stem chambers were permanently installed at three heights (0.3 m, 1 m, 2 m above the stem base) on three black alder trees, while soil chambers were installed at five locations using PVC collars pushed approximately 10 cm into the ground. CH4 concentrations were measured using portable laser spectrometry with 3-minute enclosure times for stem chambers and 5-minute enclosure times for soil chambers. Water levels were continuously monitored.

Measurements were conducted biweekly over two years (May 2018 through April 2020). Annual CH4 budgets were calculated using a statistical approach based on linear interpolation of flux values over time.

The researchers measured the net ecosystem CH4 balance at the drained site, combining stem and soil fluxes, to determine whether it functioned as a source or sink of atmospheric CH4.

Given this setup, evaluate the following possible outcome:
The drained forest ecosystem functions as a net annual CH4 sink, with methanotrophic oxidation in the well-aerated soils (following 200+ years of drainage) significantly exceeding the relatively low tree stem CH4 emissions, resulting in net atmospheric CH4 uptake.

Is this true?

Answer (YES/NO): NO